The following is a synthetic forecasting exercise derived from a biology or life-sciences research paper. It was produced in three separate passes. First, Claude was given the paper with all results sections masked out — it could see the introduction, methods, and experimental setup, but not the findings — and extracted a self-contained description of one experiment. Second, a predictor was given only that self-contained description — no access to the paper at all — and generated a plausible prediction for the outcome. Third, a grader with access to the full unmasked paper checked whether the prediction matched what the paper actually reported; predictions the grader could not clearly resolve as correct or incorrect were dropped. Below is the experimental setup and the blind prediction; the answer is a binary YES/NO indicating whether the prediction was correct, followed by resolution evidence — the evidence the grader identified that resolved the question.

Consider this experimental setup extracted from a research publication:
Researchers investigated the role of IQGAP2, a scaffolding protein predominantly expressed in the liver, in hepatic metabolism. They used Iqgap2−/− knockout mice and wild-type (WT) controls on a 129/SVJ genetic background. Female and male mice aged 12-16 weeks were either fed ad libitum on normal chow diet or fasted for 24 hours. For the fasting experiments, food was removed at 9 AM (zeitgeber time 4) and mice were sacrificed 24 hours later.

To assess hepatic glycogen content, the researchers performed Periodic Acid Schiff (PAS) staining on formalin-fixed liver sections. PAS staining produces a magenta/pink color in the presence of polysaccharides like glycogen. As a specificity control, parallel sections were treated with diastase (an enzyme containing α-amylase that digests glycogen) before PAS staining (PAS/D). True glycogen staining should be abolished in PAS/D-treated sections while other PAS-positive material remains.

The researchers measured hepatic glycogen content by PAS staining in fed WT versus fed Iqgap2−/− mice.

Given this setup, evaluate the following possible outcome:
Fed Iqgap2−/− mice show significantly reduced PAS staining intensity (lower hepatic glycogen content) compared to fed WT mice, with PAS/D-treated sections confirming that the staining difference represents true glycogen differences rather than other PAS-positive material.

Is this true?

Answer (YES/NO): YES